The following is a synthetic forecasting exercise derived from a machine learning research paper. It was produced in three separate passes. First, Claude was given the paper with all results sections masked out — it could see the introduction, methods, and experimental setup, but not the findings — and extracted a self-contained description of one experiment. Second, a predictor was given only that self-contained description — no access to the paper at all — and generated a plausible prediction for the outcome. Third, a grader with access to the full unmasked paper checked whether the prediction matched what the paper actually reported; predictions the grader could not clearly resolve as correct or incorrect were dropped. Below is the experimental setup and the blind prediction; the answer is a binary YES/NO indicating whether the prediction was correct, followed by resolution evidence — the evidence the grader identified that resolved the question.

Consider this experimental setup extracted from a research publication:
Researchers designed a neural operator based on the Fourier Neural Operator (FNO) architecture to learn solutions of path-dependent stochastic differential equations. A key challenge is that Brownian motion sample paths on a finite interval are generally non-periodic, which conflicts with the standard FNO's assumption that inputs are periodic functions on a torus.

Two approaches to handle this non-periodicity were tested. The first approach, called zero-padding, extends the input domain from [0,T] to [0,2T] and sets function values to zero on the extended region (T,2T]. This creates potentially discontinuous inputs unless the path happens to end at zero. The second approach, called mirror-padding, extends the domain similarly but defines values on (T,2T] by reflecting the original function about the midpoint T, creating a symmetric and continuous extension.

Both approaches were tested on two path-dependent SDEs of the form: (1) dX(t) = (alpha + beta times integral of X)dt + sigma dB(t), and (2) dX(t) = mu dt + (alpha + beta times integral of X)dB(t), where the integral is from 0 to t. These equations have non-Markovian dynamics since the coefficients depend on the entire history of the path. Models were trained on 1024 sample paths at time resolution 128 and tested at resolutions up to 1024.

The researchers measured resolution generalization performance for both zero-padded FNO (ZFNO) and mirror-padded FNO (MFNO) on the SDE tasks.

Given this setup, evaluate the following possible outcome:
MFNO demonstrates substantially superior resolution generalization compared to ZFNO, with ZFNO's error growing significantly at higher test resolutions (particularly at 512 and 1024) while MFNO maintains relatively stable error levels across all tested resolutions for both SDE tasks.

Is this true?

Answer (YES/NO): NO